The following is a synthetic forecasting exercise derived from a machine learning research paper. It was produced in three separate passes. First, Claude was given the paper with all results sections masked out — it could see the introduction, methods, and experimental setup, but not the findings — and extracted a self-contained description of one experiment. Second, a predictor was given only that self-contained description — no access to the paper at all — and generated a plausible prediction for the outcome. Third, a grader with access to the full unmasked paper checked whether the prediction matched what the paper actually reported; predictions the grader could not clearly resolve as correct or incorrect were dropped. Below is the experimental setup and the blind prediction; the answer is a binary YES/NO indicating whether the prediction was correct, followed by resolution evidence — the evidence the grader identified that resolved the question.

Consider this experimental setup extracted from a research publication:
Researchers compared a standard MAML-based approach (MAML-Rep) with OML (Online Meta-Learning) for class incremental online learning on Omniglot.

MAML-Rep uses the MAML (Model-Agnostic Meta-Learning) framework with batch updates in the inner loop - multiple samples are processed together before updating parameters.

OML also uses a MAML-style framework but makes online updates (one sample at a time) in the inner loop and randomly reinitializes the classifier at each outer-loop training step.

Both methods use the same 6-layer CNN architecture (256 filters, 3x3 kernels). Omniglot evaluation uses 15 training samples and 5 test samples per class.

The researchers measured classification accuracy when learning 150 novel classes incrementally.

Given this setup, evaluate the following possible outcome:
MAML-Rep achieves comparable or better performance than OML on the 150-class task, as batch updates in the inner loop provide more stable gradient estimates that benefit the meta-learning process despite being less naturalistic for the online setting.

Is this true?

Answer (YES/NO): NO